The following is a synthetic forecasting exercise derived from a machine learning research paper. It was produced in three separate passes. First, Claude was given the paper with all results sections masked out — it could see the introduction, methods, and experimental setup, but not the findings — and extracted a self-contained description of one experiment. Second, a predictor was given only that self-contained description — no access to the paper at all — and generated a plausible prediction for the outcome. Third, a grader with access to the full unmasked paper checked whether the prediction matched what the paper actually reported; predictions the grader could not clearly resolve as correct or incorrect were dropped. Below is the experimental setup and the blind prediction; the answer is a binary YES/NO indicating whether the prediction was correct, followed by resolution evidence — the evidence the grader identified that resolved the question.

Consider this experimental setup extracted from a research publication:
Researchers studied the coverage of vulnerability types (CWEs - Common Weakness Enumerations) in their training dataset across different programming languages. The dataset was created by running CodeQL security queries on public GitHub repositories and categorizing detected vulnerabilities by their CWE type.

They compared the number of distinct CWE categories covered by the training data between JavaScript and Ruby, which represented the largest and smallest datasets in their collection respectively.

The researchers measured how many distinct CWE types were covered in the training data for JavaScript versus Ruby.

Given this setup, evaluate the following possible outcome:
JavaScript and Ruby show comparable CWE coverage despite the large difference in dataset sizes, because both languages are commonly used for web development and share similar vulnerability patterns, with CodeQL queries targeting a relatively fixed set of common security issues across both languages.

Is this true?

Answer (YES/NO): NO